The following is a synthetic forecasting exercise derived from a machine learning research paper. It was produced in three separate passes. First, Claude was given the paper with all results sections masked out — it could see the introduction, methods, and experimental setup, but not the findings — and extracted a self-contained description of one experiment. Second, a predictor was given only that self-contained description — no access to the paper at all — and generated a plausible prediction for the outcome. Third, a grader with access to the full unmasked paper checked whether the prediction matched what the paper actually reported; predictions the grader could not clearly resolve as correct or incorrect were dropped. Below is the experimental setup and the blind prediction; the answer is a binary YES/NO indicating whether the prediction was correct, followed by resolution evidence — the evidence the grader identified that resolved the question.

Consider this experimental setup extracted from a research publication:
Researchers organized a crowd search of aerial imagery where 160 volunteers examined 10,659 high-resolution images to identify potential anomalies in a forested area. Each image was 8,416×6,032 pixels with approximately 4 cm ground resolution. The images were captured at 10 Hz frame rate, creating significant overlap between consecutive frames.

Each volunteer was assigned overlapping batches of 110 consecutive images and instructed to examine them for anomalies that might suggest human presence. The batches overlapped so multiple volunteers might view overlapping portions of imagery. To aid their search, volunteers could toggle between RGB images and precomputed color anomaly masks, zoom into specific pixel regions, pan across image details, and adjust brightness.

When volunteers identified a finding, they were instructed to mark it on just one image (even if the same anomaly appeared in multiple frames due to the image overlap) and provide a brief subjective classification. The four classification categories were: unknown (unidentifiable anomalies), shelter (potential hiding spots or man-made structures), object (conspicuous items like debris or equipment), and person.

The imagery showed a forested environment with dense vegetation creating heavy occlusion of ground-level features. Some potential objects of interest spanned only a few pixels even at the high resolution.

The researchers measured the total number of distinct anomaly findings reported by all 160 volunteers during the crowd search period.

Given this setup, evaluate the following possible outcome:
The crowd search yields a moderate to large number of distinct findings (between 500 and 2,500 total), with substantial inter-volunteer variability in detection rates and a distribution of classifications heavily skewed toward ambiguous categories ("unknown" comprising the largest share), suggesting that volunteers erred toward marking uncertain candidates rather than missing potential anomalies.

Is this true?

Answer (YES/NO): NO